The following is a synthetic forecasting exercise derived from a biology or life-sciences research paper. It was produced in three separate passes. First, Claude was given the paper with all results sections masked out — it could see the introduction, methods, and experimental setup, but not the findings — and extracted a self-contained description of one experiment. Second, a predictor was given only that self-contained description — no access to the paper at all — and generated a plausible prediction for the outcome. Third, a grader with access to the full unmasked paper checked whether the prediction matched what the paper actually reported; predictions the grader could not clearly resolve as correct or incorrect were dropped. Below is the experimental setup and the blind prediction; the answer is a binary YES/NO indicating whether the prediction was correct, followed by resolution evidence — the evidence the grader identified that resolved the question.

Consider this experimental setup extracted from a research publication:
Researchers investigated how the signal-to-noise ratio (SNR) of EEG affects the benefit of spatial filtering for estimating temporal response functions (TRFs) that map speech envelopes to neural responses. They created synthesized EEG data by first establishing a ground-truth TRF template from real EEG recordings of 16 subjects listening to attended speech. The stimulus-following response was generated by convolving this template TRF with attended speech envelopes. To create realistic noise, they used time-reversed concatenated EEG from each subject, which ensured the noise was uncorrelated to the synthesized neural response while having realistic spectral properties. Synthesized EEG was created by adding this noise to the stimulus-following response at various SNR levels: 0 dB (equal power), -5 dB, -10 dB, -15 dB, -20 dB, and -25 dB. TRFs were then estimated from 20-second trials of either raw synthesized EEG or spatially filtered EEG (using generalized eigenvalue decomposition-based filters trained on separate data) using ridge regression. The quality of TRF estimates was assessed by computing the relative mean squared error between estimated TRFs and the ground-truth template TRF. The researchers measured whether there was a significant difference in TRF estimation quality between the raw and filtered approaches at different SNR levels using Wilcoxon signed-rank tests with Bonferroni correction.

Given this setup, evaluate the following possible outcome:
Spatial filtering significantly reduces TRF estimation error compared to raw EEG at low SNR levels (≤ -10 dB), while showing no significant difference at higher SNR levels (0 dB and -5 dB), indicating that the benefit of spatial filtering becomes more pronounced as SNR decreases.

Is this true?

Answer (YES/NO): NO